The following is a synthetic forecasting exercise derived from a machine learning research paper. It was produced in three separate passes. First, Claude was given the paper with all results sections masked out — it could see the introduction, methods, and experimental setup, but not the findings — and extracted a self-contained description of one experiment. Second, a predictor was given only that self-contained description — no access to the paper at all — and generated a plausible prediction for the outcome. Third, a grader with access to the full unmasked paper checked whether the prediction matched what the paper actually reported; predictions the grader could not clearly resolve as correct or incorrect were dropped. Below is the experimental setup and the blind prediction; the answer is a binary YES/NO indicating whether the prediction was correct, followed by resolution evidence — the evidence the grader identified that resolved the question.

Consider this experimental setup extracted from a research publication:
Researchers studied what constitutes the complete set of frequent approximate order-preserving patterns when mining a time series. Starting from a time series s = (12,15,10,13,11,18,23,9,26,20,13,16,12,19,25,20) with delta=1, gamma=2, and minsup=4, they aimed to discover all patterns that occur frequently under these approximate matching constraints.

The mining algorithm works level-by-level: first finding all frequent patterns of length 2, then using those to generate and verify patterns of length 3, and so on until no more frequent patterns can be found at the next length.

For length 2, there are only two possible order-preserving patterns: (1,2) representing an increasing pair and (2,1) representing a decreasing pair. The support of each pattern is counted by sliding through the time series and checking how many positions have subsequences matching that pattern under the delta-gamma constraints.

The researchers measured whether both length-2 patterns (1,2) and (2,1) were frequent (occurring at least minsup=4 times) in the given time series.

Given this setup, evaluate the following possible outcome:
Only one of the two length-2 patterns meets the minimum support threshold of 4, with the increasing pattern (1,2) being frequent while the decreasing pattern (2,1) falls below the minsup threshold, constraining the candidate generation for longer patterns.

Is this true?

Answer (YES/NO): NO